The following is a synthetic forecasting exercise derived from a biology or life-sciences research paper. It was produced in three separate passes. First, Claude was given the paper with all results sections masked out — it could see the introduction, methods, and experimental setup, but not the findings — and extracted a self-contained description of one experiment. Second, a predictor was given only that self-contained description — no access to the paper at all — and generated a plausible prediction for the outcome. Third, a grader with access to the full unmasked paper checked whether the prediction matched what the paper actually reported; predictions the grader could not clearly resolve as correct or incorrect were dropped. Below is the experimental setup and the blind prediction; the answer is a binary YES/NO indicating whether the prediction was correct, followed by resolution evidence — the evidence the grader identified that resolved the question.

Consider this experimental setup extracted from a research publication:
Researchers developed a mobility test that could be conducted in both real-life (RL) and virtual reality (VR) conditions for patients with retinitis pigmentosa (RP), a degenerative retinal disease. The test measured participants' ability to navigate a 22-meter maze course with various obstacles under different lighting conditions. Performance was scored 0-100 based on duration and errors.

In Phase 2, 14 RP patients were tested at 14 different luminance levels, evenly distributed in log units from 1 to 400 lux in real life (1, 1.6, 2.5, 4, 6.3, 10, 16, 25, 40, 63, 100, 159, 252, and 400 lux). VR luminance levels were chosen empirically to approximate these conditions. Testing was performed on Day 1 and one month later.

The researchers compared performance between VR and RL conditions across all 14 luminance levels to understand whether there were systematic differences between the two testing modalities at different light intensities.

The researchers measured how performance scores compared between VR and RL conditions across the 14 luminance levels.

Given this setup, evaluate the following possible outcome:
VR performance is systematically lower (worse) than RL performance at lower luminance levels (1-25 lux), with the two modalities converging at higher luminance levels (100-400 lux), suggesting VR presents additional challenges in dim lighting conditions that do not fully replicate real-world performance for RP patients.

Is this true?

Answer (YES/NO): NO